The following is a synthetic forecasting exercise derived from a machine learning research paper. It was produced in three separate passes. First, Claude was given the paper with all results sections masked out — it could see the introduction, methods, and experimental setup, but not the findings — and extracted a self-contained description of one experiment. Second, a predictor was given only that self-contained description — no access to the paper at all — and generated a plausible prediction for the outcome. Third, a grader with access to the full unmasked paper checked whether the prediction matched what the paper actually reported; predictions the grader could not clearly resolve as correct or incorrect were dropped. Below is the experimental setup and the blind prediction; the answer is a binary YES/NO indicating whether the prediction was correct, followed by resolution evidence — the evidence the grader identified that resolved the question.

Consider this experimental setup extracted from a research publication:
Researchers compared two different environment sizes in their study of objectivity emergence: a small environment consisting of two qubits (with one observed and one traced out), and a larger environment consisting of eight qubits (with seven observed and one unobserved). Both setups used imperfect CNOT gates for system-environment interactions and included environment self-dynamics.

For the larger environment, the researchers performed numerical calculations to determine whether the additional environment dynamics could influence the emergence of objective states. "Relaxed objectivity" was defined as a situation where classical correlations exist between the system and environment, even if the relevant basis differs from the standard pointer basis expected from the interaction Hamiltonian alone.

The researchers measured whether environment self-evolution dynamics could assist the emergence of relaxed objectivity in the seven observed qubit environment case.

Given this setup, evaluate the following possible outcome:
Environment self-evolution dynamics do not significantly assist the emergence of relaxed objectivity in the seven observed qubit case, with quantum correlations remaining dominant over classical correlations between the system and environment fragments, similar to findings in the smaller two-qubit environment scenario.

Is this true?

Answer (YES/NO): NO